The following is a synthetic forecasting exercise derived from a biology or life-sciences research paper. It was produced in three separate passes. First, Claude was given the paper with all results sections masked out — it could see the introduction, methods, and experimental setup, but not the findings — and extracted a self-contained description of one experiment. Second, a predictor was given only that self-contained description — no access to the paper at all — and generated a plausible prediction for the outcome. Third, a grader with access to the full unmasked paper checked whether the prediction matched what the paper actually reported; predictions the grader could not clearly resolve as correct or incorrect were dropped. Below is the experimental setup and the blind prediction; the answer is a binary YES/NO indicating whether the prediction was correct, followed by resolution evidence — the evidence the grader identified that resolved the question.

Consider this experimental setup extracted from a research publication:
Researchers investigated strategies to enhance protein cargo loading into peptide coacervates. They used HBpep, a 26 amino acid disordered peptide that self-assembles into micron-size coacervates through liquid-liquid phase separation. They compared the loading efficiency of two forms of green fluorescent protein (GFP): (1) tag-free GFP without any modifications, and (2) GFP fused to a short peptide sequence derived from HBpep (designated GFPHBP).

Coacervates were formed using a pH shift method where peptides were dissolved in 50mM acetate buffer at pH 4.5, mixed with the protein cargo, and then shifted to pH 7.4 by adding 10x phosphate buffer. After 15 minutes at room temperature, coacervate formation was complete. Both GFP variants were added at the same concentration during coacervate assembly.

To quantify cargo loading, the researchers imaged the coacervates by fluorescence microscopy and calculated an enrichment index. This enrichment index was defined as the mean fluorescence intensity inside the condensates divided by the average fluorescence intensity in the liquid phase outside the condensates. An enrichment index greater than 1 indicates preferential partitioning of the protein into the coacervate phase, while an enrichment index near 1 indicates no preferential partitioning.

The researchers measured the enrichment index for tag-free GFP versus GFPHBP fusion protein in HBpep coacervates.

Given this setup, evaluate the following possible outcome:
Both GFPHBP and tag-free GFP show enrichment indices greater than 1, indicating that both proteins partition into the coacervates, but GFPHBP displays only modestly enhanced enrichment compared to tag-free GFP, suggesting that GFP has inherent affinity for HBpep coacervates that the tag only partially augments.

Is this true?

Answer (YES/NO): NO